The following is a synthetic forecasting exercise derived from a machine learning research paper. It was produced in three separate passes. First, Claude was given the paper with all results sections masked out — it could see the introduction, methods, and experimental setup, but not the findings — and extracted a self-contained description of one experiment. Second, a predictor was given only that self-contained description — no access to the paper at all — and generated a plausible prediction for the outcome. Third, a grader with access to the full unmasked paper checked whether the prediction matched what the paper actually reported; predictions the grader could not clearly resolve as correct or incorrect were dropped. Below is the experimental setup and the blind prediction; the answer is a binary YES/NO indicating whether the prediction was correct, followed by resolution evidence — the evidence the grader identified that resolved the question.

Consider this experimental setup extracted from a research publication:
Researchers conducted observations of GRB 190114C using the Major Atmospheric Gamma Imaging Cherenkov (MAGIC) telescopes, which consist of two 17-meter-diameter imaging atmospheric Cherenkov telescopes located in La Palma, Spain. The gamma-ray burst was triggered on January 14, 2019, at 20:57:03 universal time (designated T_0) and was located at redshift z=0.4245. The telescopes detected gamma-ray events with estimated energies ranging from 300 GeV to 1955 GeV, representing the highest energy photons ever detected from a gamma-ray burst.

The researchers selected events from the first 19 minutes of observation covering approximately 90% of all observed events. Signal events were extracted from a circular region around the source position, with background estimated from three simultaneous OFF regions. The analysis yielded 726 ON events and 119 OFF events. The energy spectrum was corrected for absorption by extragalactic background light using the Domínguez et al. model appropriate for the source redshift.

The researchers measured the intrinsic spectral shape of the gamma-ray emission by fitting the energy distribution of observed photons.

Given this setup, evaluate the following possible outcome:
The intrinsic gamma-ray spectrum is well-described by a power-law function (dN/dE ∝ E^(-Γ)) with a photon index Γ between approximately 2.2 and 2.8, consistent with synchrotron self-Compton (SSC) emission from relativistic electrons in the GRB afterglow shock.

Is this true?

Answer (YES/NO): YES